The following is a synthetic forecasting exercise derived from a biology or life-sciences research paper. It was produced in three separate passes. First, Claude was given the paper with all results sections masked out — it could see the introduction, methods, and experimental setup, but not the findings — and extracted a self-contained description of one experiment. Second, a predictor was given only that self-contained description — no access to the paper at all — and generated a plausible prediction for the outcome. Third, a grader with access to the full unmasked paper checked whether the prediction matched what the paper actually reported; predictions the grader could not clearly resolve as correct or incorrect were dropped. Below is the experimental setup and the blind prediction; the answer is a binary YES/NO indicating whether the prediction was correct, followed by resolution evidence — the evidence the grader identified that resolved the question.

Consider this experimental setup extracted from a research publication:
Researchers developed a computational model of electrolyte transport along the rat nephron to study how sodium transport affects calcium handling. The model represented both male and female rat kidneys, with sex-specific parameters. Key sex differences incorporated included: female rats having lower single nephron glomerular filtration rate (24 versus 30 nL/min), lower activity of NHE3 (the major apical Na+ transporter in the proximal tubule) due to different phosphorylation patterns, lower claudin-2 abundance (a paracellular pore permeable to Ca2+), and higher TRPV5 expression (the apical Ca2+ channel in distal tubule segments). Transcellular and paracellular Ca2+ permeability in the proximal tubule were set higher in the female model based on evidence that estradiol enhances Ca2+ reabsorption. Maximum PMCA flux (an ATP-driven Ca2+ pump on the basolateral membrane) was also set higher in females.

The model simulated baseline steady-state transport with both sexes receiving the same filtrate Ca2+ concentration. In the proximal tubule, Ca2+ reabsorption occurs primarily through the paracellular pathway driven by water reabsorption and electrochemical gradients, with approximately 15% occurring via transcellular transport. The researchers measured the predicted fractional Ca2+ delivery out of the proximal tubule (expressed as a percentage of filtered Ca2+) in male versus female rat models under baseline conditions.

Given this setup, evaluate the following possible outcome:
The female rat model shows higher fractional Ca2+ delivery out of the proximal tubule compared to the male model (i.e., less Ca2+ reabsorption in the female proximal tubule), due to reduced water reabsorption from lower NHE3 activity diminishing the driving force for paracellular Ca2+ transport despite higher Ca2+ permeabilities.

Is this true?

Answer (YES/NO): YES